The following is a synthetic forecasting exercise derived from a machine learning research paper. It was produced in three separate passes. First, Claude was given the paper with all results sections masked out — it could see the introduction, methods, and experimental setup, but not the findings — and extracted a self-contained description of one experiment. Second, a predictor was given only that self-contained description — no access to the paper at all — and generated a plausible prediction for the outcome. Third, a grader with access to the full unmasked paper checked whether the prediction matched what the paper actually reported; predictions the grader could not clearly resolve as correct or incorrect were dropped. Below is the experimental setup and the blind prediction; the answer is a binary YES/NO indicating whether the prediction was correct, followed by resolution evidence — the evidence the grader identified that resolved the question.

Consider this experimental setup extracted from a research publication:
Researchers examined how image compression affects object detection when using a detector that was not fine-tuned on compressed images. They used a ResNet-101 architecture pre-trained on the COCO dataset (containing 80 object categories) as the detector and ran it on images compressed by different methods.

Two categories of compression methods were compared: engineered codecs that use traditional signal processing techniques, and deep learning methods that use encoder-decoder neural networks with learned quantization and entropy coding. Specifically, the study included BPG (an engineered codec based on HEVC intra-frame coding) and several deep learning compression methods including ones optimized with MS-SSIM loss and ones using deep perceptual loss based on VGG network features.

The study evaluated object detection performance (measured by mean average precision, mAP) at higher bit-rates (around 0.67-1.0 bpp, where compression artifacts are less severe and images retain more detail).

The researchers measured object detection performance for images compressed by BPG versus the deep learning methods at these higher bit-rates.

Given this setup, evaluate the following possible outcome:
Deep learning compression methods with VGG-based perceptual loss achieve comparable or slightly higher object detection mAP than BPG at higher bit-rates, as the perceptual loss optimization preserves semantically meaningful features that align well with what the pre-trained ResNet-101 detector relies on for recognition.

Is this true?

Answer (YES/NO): YES